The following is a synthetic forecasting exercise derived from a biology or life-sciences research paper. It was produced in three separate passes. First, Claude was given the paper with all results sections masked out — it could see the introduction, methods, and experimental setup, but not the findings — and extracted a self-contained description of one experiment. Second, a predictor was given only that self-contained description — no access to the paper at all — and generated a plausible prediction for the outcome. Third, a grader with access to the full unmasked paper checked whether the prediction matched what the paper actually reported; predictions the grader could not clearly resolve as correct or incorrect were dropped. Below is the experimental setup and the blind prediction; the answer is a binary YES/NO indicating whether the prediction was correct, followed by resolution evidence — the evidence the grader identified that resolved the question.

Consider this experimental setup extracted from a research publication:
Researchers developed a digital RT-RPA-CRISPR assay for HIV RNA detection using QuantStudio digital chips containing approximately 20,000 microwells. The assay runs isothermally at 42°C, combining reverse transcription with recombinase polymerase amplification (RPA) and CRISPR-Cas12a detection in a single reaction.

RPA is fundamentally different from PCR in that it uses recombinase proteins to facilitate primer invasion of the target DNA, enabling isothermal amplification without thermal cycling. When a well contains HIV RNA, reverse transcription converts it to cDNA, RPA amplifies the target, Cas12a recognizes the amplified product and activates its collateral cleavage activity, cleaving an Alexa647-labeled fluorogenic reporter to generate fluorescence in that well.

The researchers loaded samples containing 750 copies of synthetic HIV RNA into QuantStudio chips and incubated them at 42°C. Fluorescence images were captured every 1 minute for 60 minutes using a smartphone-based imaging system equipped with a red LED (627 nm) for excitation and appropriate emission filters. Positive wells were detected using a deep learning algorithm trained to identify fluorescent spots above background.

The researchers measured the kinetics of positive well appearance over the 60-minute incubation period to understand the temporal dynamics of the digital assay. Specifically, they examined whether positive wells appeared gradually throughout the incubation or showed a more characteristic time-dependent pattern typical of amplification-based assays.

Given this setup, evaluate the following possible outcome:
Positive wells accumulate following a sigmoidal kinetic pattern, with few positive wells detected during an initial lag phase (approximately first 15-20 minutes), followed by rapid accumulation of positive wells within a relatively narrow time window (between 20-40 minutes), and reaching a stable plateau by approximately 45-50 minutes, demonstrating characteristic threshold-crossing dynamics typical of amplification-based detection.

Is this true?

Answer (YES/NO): NO